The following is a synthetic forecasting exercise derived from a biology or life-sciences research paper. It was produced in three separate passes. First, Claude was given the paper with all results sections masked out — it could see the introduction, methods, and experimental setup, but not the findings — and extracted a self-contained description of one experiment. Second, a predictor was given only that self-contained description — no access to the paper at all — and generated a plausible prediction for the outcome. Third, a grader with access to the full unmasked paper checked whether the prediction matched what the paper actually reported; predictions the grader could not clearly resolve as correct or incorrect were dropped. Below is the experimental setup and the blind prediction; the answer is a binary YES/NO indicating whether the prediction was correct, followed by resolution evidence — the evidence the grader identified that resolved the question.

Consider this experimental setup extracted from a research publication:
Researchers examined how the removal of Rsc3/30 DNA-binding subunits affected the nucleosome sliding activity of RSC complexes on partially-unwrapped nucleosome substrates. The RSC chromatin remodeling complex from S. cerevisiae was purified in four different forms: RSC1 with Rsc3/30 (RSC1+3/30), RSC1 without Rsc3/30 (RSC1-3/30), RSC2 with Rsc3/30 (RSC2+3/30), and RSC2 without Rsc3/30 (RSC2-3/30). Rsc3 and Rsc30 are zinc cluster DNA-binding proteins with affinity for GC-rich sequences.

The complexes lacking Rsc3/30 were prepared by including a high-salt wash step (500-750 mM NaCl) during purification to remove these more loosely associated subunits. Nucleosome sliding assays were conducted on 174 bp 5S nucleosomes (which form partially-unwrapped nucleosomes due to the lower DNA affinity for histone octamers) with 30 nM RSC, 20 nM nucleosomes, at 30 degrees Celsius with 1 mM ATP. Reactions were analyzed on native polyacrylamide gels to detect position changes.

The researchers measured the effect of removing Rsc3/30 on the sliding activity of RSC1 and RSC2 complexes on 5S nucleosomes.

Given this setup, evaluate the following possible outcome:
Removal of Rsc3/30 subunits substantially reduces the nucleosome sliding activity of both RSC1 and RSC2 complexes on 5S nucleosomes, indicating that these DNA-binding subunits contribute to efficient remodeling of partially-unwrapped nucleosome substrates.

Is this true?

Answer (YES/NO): NO